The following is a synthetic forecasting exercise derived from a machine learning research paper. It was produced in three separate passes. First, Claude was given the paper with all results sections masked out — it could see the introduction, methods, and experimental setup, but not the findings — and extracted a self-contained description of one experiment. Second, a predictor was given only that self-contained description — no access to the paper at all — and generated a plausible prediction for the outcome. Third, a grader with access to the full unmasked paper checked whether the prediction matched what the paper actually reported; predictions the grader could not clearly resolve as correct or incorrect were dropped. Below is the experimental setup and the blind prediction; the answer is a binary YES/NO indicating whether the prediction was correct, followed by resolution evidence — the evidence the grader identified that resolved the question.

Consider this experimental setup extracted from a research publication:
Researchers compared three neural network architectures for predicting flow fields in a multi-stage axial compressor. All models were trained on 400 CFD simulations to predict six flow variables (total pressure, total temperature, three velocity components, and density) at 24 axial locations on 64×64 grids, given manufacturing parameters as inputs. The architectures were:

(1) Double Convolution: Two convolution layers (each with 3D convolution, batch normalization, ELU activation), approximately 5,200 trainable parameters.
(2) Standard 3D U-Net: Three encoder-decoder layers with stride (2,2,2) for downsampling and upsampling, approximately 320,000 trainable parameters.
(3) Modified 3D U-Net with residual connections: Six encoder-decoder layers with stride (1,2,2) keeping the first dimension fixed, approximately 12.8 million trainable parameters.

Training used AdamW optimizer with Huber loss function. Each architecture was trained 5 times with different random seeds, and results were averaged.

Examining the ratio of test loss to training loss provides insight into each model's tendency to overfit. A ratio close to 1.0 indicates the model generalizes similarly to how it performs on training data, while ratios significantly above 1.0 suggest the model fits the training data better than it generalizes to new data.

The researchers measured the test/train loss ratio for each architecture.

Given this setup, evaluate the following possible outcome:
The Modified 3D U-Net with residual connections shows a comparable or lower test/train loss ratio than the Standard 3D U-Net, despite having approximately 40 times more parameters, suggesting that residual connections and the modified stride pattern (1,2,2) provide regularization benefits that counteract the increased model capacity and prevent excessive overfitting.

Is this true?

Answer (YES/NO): NO